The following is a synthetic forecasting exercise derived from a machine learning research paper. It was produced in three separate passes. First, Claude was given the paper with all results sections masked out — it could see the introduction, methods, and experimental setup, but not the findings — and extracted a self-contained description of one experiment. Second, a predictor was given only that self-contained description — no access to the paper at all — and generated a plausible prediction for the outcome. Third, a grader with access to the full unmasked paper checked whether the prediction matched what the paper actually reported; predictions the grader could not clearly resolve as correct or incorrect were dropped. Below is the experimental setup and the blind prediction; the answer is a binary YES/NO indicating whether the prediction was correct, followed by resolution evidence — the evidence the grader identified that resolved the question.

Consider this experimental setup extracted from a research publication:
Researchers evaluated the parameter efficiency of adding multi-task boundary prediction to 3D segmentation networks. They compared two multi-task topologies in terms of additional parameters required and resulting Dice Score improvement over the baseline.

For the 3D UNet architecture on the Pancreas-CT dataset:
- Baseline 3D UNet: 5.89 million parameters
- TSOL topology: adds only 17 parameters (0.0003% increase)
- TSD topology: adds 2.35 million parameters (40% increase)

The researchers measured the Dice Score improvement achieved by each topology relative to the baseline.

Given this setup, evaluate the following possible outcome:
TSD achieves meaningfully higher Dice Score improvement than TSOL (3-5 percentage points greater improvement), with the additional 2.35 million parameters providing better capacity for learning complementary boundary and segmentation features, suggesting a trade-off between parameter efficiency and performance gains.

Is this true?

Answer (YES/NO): NO